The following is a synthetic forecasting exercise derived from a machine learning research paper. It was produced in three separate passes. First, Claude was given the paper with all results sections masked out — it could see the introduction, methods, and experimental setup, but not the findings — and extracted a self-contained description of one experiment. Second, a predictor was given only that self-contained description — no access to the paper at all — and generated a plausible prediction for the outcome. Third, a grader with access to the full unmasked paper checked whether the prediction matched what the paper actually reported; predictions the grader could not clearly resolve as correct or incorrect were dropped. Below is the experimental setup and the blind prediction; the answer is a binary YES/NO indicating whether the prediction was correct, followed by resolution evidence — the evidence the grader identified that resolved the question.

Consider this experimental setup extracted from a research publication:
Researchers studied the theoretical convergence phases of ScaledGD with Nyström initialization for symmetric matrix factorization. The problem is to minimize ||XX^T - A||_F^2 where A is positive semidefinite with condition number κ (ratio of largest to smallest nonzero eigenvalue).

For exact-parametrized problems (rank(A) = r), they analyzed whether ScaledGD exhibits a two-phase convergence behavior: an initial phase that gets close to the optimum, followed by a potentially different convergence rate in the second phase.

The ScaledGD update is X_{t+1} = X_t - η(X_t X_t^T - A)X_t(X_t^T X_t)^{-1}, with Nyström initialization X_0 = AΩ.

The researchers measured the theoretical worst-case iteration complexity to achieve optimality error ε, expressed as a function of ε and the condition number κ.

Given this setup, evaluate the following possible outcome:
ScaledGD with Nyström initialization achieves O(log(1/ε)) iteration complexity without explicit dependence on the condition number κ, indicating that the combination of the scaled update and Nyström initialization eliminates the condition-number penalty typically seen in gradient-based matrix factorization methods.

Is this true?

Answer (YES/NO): NO